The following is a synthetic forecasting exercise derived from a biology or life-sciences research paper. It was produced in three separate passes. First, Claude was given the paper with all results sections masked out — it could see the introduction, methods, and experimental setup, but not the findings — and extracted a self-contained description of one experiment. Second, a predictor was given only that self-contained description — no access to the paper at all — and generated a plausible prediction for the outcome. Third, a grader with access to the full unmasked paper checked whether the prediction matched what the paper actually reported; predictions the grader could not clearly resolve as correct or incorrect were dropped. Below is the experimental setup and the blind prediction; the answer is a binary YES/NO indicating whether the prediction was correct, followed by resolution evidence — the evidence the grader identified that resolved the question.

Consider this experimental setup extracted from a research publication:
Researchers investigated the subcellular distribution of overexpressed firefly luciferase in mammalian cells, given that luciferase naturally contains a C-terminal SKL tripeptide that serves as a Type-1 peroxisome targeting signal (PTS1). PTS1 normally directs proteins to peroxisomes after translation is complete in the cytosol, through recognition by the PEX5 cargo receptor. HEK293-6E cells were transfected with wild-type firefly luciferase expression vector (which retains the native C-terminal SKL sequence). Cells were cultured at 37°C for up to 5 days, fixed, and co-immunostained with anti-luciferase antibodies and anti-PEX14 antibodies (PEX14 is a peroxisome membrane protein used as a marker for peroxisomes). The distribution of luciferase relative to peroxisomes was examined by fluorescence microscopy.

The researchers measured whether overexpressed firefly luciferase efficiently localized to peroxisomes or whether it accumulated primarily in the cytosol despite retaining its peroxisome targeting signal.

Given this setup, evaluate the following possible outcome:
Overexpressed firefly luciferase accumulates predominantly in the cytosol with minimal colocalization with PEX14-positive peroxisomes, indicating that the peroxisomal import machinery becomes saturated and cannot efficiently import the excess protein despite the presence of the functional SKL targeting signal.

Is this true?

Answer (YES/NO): YES